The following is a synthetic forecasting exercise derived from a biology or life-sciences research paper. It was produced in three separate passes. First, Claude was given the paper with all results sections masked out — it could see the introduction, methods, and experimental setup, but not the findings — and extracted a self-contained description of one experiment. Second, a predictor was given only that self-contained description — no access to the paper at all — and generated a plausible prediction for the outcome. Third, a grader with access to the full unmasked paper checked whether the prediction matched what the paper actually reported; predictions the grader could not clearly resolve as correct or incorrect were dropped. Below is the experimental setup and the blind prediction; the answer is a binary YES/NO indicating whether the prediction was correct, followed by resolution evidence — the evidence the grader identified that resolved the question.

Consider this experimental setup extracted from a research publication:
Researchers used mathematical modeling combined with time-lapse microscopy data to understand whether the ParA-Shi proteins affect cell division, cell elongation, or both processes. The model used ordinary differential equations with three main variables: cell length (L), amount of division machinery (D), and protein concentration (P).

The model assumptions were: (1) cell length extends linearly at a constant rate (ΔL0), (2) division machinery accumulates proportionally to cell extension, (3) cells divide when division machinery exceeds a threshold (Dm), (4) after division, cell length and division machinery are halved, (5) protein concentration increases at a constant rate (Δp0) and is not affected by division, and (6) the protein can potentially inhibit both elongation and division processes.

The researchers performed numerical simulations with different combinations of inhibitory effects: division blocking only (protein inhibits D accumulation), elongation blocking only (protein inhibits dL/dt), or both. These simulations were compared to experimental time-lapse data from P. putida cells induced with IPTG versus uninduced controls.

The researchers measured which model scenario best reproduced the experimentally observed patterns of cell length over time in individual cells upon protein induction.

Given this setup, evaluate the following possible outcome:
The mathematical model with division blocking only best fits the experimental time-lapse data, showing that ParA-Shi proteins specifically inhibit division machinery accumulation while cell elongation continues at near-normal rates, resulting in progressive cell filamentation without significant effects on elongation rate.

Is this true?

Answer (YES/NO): NO